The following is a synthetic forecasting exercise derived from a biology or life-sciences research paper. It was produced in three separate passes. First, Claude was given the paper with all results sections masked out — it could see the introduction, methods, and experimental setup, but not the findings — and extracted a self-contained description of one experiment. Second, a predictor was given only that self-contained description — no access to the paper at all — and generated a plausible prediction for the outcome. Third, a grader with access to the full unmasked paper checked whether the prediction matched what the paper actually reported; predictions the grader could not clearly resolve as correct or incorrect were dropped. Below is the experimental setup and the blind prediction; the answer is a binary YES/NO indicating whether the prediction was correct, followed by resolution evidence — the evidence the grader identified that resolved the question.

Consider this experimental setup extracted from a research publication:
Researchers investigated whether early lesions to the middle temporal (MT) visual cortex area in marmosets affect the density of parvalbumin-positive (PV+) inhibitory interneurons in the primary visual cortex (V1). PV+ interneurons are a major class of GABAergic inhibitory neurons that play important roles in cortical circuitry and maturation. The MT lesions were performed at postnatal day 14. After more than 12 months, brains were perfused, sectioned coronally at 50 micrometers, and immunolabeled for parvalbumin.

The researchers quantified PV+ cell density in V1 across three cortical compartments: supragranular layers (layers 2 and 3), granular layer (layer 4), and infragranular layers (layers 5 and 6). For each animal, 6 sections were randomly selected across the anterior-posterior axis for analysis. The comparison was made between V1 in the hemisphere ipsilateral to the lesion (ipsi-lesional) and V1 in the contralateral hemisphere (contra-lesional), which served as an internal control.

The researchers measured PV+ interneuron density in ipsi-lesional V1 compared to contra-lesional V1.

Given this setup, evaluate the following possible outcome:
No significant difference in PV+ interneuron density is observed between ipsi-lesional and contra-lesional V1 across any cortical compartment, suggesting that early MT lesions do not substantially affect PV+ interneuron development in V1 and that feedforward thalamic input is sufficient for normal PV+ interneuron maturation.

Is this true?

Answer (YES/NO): NO